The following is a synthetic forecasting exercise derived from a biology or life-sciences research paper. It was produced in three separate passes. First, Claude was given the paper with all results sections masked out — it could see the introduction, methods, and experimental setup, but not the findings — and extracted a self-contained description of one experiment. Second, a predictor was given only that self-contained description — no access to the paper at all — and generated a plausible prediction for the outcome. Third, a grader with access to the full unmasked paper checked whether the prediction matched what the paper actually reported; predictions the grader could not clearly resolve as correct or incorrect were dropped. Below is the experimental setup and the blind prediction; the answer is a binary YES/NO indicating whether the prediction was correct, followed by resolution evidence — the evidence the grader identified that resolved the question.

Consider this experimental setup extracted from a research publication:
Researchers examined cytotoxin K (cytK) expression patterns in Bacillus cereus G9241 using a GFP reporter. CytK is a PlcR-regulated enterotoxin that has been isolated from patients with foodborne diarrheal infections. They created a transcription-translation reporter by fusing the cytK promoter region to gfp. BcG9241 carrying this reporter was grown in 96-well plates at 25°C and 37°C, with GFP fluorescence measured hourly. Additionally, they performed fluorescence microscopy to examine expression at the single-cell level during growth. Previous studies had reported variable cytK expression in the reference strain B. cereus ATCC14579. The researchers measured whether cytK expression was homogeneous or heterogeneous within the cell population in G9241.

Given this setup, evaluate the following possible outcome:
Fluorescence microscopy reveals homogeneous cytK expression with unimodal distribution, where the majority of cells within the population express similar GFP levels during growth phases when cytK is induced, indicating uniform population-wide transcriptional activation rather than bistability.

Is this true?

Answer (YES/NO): NO